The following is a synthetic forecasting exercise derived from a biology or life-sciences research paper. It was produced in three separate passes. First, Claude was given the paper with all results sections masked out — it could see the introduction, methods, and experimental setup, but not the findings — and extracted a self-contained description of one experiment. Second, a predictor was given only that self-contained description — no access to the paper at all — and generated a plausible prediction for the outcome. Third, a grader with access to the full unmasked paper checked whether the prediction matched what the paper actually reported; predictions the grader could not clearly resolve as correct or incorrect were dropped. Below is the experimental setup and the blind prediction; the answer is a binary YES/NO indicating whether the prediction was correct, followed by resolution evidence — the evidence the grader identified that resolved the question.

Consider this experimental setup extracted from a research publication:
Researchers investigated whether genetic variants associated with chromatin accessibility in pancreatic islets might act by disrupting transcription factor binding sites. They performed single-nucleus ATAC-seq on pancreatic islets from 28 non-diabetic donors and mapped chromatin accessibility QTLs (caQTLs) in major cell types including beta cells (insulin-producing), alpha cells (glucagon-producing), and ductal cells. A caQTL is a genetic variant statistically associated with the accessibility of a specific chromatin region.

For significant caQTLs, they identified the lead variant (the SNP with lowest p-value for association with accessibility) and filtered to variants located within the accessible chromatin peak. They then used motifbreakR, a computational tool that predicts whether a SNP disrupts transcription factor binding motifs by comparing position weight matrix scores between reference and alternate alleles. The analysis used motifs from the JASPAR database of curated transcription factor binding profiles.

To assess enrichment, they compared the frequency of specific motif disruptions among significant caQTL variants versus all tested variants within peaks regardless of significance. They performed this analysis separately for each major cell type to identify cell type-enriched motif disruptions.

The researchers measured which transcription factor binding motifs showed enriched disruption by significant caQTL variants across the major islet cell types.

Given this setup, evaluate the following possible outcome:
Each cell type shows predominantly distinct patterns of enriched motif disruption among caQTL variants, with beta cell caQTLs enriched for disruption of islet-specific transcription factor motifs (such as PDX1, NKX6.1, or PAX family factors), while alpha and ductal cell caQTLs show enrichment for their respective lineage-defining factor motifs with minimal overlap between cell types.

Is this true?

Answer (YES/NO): NO